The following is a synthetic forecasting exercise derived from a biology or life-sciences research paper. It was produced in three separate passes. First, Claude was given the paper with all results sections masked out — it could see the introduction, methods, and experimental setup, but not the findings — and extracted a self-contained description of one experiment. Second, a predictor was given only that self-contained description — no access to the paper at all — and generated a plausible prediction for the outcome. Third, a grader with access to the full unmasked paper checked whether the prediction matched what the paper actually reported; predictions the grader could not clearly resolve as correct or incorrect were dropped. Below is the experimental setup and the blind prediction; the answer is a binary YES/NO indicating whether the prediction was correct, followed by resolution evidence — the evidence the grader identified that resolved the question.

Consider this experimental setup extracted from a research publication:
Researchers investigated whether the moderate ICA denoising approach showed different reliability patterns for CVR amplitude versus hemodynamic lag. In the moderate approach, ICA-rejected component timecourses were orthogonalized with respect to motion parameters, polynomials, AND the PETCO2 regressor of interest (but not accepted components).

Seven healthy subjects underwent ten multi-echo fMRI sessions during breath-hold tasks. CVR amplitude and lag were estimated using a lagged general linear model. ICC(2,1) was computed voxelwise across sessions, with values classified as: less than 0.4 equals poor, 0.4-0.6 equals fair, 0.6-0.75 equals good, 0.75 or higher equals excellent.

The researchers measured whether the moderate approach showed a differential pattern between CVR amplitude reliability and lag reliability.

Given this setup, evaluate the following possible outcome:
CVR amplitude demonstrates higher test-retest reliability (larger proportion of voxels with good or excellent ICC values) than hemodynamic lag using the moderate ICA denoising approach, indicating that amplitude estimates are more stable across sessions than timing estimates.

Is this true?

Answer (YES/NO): YES